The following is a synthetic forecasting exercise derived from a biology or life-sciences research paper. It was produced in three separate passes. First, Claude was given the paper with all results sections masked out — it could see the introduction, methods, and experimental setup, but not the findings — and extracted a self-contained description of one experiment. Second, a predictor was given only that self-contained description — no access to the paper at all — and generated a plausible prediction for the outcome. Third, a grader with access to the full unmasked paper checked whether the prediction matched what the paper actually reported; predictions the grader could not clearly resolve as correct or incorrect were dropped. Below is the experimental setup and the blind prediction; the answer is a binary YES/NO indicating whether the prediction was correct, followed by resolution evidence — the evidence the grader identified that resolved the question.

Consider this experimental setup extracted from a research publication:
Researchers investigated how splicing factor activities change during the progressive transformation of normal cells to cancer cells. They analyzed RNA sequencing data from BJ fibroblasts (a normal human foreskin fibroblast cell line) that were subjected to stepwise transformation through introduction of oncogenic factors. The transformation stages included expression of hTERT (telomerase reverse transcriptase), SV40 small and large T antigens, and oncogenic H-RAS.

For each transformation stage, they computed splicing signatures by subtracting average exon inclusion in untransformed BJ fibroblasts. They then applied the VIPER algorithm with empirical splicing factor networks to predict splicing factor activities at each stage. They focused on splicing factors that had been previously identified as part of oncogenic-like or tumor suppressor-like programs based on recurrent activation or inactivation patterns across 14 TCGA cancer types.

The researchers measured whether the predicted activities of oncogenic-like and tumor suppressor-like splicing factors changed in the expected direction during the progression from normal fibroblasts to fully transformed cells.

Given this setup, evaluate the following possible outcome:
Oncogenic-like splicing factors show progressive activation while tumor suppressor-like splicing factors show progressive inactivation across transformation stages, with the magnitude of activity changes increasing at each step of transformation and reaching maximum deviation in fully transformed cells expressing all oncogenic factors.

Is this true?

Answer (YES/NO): NO